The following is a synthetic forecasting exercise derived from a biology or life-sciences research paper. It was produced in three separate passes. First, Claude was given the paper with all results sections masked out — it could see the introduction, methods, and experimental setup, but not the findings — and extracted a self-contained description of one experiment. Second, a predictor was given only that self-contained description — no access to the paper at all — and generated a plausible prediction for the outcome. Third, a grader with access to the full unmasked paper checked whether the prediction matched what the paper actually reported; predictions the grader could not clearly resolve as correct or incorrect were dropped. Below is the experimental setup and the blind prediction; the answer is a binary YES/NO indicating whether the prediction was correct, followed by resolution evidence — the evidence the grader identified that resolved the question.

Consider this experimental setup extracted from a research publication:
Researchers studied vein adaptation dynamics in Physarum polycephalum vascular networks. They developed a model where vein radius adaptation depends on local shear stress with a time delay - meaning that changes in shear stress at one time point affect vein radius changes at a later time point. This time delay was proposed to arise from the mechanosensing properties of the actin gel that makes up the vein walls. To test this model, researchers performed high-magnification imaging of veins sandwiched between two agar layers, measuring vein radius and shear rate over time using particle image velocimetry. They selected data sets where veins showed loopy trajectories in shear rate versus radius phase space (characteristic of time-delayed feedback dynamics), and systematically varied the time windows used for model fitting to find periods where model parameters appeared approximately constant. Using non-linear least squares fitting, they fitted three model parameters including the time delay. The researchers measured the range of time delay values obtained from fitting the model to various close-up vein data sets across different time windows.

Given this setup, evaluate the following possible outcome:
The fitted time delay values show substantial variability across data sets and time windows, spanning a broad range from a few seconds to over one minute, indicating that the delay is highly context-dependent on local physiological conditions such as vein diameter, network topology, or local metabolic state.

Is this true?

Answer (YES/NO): NO